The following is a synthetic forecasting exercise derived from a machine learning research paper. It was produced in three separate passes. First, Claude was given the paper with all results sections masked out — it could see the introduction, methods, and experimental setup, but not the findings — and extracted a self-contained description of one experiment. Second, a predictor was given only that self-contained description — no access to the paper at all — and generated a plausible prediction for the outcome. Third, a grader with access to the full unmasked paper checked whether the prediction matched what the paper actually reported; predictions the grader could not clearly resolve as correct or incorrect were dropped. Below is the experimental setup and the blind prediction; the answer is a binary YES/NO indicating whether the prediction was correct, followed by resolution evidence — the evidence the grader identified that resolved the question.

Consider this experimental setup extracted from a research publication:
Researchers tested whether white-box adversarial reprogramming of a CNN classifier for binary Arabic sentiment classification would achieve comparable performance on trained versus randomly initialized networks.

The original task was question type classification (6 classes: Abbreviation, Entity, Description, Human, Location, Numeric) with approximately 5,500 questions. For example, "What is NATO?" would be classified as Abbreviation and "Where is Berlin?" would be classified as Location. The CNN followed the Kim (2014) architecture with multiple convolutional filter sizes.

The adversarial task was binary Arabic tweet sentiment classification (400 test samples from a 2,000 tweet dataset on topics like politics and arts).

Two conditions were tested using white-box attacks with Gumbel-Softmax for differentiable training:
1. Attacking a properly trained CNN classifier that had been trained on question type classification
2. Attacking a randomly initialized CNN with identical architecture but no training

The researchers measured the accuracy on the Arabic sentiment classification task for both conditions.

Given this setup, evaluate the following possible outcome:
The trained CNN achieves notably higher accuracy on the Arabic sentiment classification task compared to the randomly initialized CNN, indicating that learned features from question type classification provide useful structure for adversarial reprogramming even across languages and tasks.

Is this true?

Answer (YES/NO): YES